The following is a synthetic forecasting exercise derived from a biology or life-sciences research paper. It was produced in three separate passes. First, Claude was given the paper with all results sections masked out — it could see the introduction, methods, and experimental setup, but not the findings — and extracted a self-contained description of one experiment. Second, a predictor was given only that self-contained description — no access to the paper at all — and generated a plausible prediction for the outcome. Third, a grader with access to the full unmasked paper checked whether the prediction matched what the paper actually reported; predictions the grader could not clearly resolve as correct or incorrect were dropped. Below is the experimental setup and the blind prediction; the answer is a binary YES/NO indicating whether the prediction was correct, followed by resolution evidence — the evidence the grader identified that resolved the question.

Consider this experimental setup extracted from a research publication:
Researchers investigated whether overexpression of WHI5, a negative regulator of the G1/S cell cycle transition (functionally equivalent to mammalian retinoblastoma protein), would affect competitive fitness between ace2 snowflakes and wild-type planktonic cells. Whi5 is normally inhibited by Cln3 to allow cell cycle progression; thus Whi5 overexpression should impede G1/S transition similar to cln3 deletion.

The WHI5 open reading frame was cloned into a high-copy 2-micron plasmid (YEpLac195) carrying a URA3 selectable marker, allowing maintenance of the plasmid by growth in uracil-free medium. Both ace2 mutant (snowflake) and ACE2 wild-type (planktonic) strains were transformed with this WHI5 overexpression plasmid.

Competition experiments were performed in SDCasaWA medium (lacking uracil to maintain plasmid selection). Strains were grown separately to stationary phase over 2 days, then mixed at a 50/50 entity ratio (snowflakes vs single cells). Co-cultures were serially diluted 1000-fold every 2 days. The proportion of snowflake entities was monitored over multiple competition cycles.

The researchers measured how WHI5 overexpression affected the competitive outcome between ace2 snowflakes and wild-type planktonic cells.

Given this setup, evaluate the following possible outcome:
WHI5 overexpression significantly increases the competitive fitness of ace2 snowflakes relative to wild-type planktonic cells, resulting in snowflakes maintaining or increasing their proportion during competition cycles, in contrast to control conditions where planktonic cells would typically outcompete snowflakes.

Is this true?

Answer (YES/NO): NO